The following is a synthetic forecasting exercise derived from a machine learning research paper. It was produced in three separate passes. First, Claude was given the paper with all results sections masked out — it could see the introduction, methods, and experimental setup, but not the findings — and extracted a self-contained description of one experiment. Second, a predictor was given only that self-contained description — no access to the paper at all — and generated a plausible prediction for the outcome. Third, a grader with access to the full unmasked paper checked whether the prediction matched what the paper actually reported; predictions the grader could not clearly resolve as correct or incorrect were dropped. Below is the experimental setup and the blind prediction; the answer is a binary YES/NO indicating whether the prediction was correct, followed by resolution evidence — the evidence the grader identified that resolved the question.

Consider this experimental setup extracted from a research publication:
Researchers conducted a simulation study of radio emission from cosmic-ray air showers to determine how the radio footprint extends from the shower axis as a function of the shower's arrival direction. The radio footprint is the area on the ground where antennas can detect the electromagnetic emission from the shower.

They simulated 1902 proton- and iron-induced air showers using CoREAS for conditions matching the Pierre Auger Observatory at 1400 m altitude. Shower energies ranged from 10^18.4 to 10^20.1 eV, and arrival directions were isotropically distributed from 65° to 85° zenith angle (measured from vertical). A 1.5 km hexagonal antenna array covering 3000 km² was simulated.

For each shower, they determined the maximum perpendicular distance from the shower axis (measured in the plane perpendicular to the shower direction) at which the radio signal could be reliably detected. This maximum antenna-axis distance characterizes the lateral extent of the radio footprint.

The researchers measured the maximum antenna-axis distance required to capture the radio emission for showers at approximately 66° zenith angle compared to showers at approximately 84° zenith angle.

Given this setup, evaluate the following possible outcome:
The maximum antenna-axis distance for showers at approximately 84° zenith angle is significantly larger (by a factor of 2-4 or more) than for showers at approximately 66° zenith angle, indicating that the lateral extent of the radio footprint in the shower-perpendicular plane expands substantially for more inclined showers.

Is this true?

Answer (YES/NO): YES